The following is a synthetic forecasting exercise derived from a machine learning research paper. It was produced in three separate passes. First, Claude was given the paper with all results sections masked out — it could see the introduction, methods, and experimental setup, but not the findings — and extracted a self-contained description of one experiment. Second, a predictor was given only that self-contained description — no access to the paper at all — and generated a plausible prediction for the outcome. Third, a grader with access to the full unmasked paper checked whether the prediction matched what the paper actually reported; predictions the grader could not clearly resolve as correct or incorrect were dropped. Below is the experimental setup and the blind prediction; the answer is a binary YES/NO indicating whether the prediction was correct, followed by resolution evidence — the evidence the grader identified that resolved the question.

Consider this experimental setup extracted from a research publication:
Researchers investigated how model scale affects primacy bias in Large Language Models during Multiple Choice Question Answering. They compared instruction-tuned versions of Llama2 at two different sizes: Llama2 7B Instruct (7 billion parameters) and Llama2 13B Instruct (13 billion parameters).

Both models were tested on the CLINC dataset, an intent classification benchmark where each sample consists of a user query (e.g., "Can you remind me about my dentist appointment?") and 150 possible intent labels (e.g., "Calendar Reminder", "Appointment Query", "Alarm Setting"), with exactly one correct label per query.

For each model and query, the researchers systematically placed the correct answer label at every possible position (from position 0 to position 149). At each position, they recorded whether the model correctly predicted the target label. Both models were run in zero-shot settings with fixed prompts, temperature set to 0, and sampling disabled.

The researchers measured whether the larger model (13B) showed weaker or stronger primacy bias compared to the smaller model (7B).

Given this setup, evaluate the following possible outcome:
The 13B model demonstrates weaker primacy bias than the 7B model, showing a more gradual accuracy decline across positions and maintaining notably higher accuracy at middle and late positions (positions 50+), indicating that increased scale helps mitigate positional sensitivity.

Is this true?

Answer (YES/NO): NO